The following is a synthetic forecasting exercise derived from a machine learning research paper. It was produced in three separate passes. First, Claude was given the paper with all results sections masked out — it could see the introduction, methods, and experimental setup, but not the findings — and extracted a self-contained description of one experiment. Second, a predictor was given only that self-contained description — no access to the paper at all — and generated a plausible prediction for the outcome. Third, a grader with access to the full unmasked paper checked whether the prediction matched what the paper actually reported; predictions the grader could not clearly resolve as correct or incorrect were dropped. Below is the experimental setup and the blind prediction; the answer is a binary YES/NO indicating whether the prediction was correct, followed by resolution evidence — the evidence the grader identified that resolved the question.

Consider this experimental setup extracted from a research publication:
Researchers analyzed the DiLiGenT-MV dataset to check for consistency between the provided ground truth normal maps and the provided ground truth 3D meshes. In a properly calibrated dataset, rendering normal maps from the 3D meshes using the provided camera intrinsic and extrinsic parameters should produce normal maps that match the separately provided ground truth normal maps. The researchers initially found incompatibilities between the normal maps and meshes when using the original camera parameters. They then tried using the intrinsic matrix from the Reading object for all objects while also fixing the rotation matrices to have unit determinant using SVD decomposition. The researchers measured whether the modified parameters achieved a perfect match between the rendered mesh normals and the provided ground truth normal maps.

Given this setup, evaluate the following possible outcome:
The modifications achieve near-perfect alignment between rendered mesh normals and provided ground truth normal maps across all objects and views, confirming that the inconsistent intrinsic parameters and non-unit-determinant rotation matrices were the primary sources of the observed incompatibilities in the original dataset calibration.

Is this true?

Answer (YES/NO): NO